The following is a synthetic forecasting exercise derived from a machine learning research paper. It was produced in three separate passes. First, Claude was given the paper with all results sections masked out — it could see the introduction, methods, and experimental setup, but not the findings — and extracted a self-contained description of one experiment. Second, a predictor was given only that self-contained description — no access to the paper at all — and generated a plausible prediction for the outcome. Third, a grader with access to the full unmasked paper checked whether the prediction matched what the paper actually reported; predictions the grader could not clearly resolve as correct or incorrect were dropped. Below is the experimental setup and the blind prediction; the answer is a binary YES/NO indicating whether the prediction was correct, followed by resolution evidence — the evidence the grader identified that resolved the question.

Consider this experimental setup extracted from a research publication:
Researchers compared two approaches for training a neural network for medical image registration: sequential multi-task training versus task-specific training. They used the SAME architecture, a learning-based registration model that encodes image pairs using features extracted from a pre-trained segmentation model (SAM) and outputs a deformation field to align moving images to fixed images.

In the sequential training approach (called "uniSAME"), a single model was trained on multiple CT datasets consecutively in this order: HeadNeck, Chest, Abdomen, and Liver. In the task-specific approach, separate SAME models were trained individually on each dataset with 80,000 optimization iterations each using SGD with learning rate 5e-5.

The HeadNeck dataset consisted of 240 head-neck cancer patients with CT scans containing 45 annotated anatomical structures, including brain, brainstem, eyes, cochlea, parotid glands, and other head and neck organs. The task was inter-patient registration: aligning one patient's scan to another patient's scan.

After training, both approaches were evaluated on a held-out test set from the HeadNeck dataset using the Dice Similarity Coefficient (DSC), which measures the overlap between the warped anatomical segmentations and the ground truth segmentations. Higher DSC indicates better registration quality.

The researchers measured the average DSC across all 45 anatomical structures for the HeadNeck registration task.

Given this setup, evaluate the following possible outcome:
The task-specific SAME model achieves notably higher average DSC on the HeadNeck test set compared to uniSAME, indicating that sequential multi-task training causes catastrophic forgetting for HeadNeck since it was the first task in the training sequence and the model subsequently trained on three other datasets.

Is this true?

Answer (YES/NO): NO